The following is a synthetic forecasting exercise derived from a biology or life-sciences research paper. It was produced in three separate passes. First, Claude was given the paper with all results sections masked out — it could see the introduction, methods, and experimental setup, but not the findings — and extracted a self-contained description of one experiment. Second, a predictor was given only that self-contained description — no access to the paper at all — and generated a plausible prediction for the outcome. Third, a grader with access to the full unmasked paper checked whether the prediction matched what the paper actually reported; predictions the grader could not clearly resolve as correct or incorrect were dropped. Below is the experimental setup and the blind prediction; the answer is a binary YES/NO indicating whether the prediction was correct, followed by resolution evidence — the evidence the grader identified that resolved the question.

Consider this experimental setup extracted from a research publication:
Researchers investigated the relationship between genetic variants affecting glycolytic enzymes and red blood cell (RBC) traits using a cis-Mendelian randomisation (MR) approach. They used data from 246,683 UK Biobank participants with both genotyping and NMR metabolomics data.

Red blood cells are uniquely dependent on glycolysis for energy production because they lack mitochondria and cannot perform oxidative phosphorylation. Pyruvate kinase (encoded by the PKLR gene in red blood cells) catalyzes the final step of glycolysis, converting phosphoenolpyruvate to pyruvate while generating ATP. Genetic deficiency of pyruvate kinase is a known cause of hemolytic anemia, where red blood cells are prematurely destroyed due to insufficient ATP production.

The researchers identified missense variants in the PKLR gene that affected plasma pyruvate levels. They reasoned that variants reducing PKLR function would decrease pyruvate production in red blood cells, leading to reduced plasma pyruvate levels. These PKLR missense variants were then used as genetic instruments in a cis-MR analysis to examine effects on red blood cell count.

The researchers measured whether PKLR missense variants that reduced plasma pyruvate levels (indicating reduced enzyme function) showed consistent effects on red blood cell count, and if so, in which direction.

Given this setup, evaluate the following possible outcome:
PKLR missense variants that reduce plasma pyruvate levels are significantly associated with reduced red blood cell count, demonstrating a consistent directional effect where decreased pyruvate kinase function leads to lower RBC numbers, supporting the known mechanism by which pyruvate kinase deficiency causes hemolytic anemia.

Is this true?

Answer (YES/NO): YES